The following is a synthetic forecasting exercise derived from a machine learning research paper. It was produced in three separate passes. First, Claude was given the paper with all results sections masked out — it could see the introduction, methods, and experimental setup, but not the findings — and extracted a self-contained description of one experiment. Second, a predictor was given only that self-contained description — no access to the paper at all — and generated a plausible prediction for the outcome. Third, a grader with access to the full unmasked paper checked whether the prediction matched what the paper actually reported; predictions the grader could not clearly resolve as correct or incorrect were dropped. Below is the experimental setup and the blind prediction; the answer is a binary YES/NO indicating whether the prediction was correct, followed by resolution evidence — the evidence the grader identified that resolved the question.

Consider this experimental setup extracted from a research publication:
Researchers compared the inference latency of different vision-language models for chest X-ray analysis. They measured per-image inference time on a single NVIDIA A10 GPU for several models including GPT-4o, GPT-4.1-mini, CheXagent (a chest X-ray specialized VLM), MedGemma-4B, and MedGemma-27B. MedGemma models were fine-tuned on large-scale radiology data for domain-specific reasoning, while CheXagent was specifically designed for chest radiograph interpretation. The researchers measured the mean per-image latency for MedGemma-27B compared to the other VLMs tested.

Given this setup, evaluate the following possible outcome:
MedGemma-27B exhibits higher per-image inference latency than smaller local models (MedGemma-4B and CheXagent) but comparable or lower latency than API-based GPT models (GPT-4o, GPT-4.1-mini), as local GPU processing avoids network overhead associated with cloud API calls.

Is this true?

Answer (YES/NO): NO